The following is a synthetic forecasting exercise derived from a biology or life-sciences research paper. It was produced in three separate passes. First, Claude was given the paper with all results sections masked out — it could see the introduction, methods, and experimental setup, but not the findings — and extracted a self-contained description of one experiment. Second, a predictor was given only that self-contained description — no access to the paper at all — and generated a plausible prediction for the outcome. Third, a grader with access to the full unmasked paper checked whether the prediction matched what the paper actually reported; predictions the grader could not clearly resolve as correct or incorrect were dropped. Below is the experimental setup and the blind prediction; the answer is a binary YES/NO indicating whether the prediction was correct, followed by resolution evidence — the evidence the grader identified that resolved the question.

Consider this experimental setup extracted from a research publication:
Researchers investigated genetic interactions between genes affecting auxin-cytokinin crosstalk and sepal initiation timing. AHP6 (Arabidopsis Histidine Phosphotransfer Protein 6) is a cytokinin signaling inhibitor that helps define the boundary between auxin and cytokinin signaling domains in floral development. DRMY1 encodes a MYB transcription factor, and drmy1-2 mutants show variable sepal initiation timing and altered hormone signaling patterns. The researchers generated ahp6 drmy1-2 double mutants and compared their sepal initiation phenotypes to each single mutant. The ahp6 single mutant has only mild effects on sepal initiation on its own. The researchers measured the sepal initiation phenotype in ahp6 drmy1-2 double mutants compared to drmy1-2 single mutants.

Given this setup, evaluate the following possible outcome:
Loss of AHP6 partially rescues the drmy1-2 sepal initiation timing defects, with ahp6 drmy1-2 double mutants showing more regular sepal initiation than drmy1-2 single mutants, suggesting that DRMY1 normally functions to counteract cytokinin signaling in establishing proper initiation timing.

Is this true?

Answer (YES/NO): NO